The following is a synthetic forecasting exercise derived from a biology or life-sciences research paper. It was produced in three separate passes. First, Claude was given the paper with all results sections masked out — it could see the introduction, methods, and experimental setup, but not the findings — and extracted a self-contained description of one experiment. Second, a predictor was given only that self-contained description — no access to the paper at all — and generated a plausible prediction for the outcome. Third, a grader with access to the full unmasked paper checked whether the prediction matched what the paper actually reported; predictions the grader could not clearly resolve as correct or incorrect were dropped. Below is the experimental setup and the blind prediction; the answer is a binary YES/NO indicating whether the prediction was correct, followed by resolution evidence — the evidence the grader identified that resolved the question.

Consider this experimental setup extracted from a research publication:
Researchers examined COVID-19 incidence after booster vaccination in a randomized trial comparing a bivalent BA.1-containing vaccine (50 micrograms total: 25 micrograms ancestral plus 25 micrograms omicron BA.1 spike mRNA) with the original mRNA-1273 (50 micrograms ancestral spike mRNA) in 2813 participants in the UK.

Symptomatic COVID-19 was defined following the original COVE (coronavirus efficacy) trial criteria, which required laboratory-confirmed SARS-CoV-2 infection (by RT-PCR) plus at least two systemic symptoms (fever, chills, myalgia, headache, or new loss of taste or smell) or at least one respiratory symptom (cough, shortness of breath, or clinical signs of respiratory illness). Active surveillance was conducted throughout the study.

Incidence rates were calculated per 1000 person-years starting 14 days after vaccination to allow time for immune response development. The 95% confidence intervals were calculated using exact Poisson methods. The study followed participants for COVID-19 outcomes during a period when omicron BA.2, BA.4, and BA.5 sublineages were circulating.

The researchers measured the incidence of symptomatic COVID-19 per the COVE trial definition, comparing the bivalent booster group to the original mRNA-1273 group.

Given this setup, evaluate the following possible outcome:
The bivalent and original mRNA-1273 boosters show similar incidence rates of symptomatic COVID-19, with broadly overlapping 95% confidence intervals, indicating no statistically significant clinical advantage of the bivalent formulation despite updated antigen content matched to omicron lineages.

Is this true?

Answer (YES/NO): NO